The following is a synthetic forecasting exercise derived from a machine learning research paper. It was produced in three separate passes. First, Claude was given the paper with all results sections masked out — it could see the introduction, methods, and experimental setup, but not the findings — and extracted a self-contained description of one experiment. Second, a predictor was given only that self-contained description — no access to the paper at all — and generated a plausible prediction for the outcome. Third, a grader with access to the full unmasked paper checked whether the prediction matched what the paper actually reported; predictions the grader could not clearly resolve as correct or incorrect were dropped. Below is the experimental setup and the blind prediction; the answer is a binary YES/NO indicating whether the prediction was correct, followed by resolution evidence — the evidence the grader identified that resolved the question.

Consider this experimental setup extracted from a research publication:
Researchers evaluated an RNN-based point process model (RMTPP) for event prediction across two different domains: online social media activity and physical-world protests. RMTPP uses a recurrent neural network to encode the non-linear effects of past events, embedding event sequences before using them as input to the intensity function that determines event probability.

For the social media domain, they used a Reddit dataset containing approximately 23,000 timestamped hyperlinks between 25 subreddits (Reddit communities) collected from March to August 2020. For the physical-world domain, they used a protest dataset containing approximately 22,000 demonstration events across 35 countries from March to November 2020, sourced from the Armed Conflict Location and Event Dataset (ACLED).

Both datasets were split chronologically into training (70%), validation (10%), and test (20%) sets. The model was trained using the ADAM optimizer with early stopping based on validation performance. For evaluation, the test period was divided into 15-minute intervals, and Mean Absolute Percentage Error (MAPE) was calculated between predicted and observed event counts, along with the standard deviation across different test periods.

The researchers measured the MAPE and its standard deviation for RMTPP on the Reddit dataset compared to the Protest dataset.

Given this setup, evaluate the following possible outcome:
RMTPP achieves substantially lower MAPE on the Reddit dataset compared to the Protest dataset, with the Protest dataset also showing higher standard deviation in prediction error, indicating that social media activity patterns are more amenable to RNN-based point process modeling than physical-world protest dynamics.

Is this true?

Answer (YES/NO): YES